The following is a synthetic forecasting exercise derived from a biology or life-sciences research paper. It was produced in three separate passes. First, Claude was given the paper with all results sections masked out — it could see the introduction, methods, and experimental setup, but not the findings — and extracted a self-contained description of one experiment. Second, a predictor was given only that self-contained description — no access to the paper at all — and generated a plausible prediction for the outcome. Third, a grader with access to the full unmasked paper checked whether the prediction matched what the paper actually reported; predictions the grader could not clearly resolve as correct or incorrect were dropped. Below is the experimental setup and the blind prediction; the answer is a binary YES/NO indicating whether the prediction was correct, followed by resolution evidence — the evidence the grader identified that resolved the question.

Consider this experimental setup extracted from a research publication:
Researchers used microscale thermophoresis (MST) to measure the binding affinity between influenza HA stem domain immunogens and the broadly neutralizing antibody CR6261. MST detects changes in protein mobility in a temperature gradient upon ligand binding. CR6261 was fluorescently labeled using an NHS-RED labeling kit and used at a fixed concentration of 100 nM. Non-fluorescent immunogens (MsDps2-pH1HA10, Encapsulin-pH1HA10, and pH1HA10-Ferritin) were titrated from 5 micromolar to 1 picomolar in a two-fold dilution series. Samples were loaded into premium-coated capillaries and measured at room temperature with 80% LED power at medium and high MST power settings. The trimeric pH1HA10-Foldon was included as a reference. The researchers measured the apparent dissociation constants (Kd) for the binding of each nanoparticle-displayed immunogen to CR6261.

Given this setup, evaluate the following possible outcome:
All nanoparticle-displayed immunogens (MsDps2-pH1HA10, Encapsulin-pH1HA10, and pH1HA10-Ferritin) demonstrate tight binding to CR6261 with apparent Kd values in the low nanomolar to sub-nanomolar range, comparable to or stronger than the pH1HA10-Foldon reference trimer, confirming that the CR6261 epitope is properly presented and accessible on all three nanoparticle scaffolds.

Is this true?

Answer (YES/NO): YES